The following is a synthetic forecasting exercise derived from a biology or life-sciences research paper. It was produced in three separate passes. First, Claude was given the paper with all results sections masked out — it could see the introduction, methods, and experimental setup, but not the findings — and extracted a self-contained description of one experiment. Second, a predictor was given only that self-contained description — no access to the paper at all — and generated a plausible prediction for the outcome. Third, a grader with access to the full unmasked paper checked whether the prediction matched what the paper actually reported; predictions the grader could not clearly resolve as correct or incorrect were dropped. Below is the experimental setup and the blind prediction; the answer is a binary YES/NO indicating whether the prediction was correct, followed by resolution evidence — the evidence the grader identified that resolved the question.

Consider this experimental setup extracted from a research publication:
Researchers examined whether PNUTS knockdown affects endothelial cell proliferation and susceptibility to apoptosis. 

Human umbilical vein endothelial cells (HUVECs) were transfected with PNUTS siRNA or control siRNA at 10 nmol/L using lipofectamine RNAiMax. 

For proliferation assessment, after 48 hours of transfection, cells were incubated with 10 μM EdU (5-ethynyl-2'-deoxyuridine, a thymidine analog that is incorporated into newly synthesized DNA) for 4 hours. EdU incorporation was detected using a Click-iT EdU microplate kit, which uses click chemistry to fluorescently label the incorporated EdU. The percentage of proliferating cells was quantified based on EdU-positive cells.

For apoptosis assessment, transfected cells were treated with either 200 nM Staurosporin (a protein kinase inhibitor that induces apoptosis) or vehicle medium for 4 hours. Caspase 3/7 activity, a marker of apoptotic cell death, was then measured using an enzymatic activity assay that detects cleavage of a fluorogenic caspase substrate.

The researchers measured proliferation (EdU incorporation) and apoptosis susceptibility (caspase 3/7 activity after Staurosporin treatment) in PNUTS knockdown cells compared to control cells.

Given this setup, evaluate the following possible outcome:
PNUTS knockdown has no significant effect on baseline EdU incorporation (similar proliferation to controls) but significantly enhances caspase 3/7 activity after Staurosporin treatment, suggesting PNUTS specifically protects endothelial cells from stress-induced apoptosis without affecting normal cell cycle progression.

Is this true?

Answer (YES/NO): NO